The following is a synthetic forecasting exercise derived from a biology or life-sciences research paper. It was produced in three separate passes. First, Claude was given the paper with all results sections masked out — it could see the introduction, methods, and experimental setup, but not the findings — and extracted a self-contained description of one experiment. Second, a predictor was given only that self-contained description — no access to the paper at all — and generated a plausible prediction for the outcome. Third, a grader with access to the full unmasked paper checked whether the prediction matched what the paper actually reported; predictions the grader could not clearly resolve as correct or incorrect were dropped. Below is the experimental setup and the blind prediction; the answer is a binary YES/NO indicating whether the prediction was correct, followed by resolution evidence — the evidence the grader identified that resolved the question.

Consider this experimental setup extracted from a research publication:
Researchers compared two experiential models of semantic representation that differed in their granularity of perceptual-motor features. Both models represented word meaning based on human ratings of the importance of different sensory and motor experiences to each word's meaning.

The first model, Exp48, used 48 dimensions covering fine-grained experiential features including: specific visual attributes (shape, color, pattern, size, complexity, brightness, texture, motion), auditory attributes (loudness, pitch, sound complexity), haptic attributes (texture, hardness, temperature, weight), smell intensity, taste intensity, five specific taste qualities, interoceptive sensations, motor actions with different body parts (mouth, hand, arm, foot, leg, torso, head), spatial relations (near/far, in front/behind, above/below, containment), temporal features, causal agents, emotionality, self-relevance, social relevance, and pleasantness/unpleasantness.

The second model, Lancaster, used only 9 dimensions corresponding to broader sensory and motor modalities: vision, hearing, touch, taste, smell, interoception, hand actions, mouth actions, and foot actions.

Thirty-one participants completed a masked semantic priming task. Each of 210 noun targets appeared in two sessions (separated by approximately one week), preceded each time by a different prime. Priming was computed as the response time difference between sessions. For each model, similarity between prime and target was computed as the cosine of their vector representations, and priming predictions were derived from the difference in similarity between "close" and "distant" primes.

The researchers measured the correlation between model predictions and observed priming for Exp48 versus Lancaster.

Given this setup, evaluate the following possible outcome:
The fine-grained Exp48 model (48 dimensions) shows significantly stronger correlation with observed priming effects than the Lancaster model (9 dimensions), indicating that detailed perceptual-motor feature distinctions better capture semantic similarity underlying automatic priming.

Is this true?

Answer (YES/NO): NO